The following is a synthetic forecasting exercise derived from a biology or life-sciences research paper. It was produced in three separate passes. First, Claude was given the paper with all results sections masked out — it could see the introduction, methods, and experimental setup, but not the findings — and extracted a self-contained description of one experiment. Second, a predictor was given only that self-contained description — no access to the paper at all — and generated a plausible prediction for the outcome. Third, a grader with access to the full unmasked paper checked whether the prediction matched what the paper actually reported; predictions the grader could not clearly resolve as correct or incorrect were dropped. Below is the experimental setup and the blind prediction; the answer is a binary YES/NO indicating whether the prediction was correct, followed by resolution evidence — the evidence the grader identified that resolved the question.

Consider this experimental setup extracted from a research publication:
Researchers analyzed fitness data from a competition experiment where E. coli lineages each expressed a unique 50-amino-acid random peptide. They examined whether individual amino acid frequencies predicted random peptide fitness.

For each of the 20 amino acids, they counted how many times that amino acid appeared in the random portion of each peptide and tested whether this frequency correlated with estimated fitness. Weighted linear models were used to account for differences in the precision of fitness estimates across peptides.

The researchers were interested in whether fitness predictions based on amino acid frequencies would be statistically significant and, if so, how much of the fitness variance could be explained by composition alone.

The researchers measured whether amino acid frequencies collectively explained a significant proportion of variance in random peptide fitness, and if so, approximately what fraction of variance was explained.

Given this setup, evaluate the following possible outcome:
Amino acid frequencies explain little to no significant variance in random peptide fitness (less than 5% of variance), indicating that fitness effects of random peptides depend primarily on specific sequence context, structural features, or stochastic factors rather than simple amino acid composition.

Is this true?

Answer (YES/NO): NO